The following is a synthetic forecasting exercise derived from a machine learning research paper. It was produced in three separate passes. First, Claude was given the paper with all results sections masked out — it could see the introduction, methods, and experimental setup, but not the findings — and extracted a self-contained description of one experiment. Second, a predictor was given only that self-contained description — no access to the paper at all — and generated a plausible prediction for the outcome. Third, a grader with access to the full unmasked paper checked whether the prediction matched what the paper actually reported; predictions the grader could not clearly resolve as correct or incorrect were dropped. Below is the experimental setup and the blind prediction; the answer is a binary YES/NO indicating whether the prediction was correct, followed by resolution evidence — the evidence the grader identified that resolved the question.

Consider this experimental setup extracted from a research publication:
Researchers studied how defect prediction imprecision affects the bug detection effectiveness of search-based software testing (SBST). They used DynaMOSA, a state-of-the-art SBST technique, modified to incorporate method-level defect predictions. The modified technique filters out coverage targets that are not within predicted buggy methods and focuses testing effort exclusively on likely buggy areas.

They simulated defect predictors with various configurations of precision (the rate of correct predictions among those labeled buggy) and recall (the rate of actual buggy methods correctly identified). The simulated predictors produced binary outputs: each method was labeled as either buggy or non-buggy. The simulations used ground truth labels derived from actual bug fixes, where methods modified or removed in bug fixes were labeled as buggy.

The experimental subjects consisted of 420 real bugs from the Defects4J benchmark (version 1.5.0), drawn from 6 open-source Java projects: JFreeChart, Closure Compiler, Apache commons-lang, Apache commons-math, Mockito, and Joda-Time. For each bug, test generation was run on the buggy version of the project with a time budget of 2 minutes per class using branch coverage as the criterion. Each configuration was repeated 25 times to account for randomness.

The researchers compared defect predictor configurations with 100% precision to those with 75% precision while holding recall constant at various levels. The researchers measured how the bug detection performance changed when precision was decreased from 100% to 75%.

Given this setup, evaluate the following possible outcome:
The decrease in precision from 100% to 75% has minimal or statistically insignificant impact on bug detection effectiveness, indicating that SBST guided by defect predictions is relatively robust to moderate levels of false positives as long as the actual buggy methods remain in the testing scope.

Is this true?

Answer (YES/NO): YES